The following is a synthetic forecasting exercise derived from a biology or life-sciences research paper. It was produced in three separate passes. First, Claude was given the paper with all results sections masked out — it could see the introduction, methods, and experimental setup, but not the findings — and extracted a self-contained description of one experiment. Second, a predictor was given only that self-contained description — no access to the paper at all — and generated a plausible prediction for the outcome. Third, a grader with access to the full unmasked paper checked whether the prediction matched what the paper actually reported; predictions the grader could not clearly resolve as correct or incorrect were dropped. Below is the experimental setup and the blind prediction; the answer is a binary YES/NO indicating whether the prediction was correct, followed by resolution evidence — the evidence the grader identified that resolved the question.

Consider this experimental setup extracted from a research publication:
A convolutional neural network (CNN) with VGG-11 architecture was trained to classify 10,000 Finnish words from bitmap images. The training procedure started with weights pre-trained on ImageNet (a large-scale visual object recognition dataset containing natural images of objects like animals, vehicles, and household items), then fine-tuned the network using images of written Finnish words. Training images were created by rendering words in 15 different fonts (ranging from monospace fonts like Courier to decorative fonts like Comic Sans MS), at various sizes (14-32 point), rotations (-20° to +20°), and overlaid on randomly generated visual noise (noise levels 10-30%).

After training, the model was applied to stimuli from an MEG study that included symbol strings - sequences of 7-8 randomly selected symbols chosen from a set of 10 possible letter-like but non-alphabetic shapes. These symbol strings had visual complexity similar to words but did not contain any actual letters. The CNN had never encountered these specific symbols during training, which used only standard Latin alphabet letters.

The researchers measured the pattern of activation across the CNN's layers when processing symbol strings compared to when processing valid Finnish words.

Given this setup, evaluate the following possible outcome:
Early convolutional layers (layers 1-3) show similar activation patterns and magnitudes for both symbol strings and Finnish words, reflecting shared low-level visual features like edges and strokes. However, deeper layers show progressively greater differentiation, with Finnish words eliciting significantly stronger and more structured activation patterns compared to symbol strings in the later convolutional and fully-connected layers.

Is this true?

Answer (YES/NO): YES